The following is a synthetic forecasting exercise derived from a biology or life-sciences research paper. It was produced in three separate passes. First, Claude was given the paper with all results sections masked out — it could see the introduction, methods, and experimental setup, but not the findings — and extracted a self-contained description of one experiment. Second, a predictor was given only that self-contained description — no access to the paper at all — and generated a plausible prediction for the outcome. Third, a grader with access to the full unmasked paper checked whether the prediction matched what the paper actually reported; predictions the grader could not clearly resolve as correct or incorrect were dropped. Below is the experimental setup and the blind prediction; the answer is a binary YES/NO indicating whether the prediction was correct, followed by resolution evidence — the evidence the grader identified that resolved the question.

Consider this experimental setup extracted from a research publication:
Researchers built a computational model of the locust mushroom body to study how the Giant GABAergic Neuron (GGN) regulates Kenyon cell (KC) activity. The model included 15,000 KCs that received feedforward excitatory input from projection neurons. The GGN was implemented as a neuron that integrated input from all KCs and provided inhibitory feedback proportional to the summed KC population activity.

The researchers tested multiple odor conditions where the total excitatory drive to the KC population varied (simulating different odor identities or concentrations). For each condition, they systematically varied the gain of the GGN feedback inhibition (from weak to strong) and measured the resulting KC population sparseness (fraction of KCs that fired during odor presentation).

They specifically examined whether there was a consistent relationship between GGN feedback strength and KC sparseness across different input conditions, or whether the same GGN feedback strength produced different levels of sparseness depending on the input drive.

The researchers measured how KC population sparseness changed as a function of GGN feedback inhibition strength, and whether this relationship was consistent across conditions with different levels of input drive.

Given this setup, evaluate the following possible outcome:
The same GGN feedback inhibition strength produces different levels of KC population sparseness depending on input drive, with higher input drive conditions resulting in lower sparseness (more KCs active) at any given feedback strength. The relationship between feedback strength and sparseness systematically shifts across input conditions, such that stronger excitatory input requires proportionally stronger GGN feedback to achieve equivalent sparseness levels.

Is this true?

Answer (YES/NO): YES